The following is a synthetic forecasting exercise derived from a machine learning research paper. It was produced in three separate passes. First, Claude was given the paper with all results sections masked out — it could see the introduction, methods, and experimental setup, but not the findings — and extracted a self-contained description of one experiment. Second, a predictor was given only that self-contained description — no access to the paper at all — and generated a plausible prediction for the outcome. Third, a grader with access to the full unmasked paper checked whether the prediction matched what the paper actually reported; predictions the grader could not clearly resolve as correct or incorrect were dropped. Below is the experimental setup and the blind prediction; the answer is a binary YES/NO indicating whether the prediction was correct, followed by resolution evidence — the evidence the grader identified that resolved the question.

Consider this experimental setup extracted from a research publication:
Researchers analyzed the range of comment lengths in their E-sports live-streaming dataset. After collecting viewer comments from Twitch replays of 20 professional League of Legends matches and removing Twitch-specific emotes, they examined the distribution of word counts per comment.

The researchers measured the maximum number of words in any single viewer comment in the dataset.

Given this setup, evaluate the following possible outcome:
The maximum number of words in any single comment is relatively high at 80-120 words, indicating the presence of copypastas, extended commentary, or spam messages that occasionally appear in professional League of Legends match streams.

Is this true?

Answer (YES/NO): YES